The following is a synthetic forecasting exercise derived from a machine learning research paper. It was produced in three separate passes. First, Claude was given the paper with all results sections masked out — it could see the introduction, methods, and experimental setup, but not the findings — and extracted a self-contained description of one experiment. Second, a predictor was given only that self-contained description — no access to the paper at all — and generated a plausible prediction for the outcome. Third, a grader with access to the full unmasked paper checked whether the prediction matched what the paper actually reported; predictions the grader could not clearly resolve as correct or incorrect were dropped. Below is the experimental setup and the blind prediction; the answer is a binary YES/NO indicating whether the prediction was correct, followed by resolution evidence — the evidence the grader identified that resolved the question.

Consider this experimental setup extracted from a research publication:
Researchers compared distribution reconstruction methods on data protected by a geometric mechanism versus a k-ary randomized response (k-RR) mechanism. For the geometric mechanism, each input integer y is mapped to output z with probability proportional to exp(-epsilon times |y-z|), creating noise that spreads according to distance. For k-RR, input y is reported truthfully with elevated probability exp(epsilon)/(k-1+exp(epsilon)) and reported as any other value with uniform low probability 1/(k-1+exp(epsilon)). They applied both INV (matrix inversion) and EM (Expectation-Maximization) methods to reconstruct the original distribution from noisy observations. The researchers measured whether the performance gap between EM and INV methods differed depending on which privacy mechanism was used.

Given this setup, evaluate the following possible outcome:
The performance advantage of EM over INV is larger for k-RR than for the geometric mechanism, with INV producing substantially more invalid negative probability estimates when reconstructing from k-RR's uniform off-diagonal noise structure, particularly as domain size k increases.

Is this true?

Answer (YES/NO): NO